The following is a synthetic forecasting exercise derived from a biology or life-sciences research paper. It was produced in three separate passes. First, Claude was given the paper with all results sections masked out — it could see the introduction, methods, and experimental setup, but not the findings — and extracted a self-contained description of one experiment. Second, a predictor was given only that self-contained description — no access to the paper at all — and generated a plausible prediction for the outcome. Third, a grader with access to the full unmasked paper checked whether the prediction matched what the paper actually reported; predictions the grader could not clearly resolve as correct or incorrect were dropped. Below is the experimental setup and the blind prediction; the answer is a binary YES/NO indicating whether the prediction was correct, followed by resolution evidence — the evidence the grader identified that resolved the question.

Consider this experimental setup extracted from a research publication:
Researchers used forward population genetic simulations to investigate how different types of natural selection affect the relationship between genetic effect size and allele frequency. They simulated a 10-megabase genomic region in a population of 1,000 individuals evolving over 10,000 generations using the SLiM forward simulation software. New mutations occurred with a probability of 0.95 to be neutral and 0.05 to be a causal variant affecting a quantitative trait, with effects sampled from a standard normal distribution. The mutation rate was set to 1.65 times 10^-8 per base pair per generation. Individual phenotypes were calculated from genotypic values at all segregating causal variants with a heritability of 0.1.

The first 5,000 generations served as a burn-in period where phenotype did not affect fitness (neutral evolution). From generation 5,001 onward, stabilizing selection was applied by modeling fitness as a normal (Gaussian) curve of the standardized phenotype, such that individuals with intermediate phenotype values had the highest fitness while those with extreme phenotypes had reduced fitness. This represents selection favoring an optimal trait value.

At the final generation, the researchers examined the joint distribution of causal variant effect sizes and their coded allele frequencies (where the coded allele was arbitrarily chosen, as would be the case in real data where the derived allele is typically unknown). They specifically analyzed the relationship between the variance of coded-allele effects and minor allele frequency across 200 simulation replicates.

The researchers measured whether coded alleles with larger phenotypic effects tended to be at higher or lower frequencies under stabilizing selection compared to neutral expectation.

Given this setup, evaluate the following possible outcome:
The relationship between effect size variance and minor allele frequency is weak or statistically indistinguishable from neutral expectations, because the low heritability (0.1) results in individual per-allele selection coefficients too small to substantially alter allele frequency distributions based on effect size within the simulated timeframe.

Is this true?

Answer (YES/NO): NO